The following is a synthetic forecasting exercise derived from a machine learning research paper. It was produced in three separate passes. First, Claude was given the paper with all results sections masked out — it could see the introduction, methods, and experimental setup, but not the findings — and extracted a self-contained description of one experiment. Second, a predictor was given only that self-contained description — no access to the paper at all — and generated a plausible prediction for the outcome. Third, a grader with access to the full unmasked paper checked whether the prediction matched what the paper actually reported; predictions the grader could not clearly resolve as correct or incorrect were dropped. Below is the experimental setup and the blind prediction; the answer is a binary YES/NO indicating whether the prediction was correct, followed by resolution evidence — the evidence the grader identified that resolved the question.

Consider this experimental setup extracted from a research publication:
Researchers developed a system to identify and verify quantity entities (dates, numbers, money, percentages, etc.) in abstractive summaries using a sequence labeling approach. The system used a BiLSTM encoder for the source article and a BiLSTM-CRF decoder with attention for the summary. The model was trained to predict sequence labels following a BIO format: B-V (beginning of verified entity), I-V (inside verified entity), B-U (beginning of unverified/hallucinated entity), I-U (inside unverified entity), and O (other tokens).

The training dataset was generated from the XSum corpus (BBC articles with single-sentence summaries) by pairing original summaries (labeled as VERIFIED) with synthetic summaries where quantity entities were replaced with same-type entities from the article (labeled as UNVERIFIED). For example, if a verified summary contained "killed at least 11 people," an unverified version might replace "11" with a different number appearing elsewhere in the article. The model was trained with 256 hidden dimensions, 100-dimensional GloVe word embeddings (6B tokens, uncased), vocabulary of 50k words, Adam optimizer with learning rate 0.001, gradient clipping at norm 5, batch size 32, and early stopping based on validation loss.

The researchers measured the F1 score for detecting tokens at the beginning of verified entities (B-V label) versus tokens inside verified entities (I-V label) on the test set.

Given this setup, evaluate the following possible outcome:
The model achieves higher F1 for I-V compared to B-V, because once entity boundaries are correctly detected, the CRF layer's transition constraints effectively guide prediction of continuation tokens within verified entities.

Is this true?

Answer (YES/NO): YES